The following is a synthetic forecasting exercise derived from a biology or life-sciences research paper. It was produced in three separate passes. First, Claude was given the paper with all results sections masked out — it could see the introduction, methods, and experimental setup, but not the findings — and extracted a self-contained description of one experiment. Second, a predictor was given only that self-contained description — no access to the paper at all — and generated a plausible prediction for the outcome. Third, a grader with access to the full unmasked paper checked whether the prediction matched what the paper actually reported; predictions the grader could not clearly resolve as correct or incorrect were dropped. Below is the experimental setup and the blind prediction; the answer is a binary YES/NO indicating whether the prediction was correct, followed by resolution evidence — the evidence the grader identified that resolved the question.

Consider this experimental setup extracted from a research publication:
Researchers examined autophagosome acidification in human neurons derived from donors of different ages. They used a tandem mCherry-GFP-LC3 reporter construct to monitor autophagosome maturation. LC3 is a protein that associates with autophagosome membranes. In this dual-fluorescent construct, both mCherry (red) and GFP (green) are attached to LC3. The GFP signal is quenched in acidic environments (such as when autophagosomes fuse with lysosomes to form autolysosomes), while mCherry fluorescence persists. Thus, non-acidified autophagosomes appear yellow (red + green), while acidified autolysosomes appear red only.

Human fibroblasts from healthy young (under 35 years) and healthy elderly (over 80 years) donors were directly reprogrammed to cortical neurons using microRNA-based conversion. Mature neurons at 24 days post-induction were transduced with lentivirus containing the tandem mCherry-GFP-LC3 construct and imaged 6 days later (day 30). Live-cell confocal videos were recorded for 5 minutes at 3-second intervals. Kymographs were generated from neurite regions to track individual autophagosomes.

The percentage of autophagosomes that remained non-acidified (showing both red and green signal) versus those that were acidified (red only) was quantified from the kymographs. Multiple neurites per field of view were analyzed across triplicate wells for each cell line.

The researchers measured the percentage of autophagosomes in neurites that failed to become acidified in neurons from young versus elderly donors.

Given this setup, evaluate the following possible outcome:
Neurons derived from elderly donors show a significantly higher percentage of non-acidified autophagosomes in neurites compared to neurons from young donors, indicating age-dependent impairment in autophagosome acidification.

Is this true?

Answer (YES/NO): YES